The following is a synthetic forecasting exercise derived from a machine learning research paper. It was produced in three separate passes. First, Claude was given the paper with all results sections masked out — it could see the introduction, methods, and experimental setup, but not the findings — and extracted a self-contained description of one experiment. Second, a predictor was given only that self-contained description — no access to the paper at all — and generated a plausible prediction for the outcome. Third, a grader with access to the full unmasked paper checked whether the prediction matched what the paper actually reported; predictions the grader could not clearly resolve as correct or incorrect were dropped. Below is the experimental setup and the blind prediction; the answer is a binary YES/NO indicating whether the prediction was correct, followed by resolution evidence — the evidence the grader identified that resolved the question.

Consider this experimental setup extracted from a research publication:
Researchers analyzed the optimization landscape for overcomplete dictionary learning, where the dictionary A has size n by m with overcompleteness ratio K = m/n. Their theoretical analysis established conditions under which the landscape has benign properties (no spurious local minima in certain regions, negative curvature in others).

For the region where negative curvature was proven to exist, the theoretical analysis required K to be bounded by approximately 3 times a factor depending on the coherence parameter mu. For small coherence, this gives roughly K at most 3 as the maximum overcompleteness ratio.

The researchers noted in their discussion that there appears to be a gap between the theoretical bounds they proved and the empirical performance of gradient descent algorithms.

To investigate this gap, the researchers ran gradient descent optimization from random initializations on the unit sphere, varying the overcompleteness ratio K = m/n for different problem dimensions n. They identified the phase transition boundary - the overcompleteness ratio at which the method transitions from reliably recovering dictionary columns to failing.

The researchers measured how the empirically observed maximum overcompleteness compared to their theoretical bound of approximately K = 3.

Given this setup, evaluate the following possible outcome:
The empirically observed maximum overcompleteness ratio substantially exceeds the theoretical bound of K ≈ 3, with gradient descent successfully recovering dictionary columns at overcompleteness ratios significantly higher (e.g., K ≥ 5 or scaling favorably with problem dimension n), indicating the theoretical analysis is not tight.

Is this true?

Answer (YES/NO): YES